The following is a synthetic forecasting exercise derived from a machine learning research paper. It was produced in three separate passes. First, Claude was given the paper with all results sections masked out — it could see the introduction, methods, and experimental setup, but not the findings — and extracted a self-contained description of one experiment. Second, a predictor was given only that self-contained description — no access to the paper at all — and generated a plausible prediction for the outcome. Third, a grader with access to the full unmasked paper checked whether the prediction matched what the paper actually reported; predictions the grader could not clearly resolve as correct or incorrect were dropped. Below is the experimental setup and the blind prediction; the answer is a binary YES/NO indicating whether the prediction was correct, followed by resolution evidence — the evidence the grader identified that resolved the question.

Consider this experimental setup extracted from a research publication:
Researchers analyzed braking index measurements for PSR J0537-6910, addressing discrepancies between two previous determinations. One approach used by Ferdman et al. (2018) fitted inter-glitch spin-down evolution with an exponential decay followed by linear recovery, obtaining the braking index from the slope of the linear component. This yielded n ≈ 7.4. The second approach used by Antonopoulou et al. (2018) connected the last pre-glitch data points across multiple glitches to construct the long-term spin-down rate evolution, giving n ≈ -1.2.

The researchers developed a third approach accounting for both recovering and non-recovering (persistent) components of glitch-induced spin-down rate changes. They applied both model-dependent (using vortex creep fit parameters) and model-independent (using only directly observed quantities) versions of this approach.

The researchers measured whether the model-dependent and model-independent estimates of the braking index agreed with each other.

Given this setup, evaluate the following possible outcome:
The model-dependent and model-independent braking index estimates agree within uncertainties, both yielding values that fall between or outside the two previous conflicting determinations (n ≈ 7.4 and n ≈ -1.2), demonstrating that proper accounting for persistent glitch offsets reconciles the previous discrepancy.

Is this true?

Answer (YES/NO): YES